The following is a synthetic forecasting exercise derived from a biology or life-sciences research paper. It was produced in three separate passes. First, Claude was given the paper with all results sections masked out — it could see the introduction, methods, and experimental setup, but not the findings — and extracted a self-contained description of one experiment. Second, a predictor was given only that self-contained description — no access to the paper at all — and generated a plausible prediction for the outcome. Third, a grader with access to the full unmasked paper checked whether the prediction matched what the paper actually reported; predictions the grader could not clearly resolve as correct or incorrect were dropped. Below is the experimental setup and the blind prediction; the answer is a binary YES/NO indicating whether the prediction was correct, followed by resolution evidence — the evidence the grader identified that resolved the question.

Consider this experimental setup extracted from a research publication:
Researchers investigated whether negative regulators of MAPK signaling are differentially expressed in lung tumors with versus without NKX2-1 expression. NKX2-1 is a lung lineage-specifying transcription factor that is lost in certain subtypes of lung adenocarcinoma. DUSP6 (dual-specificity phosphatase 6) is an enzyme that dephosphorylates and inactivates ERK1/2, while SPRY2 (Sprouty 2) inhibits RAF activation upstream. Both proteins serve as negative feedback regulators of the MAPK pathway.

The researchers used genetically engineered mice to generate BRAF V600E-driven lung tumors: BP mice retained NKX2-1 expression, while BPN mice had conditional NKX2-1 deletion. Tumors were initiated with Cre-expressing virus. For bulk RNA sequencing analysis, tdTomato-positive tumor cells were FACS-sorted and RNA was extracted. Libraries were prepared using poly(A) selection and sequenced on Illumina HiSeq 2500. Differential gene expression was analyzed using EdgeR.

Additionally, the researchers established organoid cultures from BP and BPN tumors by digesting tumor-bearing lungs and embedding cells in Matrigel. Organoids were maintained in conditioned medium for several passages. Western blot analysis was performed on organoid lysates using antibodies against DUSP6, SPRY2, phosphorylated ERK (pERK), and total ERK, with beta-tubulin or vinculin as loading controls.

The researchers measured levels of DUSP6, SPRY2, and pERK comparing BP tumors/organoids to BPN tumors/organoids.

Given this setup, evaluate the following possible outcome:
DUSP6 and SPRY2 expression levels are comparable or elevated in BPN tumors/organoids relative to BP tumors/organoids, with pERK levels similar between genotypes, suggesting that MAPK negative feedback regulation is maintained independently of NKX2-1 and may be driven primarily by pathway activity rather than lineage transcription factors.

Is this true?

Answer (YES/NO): NO